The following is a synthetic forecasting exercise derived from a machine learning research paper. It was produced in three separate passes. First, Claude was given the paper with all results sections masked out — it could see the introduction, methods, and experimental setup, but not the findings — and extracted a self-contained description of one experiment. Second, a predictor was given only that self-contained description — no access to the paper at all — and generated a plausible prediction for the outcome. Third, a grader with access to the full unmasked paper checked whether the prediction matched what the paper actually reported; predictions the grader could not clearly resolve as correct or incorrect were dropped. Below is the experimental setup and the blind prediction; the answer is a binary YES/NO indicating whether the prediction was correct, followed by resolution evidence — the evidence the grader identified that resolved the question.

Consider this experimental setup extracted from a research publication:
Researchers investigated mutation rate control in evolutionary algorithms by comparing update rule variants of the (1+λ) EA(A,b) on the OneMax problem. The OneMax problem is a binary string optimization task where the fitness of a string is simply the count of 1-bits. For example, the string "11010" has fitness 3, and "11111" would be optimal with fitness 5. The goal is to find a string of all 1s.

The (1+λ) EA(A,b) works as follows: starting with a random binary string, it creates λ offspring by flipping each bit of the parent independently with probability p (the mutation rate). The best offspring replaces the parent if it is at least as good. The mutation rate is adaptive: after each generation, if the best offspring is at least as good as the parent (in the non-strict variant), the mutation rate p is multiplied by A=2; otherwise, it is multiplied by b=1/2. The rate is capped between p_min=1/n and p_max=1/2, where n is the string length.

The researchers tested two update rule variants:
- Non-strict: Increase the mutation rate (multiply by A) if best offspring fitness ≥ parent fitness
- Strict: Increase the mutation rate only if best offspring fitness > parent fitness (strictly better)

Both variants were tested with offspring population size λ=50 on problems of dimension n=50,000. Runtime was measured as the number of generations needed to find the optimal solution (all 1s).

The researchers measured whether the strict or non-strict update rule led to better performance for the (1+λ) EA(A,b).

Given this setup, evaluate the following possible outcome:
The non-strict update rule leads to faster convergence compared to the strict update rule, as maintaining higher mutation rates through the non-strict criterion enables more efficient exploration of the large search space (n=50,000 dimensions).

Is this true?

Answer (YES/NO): NO